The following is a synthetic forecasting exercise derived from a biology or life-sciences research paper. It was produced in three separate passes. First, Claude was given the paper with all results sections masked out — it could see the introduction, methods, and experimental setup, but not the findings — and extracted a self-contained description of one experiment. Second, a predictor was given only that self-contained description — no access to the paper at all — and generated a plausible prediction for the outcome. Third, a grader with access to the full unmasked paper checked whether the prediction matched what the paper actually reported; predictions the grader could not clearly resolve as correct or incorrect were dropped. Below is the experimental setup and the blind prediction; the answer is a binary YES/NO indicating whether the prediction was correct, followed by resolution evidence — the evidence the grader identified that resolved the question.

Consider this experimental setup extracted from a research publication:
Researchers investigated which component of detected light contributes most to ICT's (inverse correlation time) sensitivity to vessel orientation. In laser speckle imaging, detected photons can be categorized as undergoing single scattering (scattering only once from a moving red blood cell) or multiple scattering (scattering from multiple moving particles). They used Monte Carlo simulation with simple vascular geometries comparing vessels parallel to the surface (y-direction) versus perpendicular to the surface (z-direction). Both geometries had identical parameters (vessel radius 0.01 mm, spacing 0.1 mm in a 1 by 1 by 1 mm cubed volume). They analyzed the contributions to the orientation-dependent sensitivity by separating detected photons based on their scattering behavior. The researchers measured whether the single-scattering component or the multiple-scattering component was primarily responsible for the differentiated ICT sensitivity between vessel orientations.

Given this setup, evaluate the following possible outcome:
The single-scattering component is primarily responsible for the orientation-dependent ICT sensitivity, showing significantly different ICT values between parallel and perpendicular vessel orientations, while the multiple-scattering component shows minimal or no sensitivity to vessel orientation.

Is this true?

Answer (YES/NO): YES